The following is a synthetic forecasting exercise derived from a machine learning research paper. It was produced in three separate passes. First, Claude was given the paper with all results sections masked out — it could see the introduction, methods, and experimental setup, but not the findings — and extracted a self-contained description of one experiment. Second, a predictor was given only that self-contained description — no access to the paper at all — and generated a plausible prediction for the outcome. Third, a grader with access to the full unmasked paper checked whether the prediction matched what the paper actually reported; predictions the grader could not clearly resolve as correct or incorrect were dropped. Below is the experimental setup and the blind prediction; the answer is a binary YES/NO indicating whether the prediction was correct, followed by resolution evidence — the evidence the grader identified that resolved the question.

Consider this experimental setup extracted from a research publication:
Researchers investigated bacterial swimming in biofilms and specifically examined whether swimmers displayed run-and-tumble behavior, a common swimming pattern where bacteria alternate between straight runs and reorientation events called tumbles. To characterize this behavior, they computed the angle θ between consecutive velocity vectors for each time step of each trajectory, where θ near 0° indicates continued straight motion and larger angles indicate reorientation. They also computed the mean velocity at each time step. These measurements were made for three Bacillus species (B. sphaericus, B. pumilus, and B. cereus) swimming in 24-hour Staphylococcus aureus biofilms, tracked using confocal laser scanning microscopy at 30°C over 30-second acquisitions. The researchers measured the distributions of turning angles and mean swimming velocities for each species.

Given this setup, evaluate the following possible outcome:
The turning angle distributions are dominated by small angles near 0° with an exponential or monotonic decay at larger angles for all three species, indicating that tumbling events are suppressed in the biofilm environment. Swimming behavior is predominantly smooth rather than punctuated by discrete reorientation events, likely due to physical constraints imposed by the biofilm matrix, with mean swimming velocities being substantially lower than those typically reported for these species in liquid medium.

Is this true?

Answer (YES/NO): NO